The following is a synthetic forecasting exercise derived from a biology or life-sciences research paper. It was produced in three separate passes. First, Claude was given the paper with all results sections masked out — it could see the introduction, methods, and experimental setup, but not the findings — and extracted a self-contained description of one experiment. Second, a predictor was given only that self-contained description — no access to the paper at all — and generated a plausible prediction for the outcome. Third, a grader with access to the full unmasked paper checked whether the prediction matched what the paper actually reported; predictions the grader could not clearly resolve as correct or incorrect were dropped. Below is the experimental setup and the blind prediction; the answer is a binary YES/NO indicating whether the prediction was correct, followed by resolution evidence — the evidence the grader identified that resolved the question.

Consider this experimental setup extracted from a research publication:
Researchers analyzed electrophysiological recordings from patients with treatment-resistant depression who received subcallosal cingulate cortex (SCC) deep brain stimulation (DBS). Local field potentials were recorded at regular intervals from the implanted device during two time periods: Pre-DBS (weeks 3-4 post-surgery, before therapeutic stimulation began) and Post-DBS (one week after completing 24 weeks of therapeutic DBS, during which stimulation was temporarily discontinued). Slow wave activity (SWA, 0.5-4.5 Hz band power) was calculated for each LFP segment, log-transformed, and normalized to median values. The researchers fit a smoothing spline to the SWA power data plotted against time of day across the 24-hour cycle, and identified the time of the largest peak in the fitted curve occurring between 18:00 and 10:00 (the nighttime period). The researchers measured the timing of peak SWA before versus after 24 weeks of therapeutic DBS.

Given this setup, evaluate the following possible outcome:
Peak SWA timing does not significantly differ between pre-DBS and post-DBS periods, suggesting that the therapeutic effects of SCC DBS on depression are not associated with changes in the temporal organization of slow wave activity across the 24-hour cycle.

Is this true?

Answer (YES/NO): NO